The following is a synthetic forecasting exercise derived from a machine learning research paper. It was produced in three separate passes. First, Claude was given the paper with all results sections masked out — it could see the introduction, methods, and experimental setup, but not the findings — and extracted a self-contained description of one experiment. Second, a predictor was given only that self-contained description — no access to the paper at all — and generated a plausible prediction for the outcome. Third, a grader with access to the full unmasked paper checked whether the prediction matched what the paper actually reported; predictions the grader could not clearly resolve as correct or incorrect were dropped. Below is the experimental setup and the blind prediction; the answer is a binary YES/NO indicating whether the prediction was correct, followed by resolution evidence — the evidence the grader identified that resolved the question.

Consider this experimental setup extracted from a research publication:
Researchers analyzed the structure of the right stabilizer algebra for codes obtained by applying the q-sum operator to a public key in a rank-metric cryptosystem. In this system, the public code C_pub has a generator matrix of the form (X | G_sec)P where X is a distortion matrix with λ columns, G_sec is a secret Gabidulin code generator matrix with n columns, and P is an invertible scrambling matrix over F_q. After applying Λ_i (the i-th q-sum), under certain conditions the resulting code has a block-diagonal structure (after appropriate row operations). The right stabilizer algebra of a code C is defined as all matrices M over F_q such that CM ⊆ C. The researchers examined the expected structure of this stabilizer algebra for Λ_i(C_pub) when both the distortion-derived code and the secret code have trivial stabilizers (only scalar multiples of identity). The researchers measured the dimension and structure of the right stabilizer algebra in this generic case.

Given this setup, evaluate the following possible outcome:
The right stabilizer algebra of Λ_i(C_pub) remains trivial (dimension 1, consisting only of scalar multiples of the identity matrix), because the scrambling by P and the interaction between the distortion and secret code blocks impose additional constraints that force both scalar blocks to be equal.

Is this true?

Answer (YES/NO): NO